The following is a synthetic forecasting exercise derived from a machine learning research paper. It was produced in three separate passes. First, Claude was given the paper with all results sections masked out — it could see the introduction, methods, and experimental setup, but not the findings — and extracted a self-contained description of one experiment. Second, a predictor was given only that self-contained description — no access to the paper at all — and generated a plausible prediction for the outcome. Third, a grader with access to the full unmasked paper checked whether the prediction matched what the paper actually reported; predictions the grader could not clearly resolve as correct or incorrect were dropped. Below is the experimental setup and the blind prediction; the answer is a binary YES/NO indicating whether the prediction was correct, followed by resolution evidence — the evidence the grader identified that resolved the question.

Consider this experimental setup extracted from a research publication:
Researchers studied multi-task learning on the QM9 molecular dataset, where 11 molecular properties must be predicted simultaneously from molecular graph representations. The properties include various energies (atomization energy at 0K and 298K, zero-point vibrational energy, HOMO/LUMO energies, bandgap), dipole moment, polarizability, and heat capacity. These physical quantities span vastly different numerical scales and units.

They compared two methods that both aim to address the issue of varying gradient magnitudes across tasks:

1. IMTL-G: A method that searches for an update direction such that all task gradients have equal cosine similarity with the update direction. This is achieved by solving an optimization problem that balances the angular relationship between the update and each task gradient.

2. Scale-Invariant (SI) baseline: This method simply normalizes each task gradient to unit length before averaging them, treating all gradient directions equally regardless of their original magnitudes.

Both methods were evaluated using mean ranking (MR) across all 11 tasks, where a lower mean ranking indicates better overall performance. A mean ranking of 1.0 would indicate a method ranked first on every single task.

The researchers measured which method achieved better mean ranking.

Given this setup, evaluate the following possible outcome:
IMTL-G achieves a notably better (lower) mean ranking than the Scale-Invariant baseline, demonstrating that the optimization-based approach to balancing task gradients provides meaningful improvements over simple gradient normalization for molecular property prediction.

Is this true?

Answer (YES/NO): NO